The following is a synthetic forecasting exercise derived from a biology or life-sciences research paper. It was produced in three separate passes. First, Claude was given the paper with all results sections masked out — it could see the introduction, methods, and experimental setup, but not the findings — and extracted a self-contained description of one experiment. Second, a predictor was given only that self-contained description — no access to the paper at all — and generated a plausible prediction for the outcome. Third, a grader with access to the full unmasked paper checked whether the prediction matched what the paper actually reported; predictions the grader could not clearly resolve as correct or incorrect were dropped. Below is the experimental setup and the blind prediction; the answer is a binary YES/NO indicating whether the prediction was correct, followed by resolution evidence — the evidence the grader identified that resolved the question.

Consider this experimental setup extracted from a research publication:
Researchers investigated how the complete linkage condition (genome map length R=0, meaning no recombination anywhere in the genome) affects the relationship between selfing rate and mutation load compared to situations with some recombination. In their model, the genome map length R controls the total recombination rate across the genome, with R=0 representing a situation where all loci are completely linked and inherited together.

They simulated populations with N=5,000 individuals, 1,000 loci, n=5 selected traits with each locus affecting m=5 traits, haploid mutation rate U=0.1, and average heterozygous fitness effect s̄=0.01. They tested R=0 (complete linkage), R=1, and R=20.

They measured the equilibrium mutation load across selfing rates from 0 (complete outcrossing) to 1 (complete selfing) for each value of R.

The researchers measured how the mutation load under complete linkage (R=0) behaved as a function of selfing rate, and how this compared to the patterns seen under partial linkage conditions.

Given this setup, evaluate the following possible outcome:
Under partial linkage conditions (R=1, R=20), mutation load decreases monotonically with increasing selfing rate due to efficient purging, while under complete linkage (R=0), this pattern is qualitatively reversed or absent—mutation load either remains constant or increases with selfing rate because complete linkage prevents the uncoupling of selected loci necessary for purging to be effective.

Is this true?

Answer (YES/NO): NO